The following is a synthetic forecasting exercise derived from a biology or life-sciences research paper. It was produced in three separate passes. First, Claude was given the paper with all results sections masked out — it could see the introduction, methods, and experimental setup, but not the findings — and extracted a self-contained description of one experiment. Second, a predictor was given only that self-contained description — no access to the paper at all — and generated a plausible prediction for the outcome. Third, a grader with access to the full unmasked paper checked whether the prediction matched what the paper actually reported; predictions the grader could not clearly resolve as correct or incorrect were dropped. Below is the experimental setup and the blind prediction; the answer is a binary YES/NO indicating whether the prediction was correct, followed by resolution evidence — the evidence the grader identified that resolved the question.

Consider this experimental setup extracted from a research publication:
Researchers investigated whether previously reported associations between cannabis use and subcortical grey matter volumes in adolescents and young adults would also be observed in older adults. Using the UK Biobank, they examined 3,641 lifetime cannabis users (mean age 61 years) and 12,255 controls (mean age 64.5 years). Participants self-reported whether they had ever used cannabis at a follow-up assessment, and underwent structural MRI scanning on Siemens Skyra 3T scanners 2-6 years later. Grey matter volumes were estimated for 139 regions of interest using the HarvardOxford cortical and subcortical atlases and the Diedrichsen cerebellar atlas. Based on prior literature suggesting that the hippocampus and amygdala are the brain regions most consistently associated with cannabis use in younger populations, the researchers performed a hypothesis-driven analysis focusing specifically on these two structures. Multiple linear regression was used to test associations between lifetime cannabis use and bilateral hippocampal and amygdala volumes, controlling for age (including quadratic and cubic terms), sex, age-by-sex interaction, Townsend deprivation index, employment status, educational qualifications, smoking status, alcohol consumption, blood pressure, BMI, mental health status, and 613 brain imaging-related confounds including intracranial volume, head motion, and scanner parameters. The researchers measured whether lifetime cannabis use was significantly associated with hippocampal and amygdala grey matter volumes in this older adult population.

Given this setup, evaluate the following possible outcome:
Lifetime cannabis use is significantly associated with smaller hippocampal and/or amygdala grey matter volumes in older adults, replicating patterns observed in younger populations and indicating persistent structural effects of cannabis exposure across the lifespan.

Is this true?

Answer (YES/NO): NO